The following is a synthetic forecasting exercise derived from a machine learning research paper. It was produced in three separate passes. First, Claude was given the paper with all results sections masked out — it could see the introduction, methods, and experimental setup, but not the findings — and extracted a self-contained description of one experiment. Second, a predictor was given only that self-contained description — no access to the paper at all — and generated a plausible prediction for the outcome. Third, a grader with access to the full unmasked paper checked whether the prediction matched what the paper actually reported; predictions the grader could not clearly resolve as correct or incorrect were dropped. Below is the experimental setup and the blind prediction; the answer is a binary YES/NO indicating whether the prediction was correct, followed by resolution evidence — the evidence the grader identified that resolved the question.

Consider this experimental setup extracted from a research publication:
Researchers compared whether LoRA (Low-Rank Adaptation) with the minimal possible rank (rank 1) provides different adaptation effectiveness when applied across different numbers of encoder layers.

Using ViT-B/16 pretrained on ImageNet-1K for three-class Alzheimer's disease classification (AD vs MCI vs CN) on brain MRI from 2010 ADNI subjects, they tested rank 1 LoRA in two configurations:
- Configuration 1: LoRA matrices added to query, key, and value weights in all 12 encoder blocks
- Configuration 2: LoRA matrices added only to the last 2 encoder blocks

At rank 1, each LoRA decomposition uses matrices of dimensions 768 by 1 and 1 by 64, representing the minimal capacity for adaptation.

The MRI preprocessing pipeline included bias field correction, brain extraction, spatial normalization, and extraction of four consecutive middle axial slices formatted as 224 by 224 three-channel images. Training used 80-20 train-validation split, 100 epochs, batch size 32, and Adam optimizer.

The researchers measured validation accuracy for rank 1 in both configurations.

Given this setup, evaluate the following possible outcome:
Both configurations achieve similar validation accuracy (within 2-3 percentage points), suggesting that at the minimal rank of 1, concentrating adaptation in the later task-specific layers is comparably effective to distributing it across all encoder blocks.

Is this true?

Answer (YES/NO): YES